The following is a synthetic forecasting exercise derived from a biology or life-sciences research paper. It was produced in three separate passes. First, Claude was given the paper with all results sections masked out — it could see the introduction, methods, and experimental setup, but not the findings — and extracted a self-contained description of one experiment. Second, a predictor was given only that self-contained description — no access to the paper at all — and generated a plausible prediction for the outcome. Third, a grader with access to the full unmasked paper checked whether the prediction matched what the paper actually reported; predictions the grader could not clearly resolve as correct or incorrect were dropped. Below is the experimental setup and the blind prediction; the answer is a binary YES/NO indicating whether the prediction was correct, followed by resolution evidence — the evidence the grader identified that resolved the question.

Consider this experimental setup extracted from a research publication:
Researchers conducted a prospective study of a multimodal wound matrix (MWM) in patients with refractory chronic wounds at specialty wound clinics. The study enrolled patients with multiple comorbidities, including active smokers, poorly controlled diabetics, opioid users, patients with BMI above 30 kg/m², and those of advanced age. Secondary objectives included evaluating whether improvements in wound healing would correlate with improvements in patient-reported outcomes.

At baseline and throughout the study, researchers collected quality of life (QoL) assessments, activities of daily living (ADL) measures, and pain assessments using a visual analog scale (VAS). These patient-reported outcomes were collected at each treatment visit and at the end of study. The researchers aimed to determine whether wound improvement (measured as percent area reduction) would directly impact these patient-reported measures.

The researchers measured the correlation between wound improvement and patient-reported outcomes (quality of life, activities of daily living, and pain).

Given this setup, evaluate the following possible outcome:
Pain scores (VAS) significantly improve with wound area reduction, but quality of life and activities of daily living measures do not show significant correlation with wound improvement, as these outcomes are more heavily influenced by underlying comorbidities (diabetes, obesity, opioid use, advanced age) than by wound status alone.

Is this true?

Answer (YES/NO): NO